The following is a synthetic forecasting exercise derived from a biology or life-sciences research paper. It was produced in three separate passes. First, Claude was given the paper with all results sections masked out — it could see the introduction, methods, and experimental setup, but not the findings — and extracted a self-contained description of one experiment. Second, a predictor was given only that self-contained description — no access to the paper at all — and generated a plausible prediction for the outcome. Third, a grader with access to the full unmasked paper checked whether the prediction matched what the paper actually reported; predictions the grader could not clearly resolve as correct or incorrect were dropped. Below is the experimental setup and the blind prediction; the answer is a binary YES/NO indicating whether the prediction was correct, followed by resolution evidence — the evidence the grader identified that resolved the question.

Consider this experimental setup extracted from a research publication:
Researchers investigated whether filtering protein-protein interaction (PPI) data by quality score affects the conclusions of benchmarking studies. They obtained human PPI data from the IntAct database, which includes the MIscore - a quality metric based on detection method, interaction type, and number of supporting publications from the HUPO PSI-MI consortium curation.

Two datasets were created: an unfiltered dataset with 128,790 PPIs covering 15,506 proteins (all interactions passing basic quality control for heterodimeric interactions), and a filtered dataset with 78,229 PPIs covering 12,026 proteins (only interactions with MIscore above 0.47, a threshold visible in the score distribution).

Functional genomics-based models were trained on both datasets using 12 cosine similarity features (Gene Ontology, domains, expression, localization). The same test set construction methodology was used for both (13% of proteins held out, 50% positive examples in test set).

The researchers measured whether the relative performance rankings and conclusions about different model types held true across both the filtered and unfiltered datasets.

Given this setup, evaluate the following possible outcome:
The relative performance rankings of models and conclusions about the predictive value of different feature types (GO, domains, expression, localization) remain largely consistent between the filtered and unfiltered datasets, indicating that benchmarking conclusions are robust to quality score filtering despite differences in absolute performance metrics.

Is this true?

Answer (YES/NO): YES